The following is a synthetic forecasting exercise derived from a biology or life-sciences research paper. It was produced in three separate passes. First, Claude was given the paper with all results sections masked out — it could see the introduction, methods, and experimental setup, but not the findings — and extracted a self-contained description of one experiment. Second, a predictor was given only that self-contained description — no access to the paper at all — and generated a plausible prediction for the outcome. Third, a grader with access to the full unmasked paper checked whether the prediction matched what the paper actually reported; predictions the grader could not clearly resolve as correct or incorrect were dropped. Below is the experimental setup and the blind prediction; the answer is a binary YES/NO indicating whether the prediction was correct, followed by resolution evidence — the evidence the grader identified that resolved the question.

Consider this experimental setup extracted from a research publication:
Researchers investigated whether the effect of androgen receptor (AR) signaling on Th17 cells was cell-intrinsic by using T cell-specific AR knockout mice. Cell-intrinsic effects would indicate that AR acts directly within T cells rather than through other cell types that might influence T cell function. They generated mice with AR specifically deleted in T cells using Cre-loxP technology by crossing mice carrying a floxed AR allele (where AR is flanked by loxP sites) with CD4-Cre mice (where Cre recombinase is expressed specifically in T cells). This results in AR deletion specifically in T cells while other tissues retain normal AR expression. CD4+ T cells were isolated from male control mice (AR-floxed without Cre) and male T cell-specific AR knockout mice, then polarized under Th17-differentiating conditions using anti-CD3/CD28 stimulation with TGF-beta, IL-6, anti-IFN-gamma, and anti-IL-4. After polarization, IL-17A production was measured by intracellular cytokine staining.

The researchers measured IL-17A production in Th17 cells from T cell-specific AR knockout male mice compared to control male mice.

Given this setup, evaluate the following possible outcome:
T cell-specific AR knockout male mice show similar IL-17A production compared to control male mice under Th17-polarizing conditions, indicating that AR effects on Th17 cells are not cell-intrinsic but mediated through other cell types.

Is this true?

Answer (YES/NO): NO